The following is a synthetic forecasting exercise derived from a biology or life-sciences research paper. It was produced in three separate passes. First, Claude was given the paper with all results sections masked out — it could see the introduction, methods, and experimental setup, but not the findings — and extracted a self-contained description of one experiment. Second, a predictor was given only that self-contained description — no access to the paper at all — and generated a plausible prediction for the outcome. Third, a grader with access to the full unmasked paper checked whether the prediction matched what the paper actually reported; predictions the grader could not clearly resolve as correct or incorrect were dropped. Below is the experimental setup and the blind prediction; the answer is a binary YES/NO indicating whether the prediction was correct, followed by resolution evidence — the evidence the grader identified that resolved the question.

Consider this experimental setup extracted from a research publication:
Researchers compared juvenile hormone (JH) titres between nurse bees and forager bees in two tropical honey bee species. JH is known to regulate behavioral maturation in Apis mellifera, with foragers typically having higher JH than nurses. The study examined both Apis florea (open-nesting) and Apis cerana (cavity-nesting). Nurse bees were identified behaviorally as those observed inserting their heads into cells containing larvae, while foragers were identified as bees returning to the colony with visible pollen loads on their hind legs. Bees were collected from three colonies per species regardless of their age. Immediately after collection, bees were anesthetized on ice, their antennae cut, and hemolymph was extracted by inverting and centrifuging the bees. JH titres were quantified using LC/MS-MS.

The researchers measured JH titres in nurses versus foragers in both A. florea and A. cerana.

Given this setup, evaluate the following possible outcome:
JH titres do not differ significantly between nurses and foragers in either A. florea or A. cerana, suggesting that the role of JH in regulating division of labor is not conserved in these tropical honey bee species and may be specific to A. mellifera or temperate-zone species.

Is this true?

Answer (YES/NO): NO